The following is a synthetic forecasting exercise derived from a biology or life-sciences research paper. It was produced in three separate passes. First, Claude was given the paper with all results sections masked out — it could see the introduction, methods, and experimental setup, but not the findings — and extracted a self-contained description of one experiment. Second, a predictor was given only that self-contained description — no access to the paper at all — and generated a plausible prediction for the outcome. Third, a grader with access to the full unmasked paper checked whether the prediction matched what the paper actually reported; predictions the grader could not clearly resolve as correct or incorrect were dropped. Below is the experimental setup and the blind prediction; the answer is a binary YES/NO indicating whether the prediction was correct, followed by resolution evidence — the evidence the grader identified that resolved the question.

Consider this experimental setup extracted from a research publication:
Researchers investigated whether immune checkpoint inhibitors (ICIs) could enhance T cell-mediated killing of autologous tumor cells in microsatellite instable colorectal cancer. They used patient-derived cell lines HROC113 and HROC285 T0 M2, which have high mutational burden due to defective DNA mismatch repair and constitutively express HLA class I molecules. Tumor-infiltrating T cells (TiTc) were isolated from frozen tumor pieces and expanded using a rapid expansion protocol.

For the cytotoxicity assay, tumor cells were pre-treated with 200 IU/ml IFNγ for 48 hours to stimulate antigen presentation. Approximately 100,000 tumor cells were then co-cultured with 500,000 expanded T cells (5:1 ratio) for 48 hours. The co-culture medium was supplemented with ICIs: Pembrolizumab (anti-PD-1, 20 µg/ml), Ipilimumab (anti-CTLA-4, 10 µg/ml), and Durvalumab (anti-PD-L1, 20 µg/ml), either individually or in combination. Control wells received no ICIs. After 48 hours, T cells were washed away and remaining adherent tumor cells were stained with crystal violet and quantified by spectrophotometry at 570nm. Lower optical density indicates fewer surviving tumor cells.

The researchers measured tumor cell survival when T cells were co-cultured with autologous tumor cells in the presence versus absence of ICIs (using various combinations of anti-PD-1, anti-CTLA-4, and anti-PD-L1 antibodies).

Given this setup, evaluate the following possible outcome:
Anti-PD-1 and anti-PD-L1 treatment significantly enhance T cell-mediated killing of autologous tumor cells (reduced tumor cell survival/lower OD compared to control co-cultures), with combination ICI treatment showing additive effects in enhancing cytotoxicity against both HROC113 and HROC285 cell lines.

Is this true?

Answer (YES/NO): NO